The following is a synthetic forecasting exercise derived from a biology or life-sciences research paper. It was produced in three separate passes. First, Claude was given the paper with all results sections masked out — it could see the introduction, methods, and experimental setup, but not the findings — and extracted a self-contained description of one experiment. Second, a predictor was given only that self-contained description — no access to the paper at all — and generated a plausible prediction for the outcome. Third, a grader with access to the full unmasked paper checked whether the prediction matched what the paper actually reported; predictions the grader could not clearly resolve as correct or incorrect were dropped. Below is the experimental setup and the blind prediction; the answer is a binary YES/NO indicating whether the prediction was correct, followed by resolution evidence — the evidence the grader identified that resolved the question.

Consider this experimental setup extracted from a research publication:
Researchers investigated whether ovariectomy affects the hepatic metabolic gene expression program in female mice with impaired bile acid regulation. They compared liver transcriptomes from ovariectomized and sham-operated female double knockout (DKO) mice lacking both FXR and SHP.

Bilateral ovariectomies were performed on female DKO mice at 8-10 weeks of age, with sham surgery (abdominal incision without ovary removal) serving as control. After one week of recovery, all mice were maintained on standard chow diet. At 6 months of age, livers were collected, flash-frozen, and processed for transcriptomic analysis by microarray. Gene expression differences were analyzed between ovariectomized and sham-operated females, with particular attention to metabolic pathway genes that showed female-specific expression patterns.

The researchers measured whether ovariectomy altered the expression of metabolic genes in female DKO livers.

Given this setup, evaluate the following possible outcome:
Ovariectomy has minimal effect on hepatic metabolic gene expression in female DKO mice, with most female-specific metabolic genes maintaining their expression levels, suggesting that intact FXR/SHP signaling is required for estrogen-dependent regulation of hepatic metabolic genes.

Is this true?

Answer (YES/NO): NO